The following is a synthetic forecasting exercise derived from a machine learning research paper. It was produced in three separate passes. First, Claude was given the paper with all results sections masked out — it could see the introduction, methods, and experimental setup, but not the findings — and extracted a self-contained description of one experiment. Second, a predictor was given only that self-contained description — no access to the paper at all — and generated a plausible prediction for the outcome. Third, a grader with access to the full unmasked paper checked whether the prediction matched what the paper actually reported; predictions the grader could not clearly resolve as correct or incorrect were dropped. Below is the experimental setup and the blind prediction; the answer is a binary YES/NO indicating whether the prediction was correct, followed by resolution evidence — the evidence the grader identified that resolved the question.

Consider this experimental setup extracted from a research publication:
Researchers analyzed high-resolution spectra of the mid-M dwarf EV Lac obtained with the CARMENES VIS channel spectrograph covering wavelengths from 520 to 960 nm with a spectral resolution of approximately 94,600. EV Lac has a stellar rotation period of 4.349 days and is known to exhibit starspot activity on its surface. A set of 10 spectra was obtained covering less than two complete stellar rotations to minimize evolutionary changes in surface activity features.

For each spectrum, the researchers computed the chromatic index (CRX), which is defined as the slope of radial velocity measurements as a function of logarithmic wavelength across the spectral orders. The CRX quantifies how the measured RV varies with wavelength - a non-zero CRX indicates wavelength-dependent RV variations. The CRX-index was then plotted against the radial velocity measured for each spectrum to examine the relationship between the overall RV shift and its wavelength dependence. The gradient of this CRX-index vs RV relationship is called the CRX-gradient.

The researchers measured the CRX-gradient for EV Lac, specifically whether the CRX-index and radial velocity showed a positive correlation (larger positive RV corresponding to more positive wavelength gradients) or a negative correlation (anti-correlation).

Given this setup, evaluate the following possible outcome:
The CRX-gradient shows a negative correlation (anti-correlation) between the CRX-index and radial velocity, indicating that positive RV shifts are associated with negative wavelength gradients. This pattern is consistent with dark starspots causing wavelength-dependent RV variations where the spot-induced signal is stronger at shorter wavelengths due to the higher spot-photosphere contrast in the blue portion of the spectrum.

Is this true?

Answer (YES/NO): YES